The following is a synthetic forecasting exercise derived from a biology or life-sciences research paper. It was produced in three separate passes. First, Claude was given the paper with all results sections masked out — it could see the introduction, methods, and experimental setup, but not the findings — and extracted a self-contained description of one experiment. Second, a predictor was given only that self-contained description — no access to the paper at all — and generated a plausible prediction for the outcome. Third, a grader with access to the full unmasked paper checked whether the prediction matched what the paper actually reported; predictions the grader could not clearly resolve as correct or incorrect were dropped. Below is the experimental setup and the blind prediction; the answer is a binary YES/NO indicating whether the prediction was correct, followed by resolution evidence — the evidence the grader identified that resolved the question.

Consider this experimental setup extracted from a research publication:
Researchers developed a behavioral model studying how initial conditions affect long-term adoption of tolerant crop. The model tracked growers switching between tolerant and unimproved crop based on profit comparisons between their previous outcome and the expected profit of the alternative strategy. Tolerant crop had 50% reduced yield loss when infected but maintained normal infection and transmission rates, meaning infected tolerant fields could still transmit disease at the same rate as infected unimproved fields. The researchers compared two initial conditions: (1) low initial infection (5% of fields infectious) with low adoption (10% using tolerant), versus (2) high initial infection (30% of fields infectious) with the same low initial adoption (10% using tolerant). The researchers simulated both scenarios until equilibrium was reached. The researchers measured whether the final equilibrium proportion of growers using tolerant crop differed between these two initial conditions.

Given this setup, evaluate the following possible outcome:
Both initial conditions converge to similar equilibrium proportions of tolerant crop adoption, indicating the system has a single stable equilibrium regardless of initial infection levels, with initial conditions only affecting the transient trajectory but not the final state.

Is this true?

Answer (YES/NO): NO